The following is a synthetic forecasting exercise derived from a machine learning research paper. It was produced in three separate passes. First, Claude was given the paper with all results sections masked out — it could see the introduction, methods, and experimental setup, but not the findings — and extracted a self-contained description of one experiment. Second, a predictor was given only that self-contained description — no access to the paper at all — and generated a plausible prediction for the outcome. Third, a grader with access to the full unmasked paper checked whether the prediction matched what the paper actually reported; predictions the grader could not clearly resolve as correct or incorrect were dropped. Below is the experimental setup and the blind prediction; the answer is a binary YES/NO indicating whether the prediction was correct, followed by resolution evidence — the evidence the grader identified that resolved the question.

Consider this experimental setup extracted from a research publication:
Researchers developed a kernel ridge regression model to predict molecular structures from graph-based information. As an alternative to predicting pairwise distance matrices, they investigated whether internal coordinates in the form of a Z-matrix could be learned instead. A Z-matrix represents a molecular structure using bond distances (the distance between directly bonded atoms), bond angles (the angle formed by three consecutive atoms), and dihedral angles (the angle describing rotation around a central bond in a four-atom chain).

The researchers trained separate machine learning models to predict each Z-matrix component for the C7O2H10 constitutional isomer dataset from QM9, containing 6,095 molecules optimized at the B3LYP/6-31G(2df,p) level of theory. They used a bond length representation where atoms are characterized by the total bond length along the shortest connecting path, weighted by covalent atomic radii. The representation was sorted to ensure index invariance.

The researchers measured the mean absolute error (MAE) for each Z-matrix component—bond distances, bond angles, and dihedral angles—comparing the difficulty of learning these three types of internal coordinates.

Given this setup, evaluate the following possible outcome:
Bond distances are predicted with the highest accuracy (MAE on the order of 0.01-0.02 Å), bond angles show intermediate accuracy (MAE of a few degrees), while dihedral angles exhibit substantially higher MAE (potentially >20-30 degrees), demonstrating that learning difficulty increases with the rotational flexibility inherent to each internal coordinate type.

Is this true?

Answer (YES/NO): YES